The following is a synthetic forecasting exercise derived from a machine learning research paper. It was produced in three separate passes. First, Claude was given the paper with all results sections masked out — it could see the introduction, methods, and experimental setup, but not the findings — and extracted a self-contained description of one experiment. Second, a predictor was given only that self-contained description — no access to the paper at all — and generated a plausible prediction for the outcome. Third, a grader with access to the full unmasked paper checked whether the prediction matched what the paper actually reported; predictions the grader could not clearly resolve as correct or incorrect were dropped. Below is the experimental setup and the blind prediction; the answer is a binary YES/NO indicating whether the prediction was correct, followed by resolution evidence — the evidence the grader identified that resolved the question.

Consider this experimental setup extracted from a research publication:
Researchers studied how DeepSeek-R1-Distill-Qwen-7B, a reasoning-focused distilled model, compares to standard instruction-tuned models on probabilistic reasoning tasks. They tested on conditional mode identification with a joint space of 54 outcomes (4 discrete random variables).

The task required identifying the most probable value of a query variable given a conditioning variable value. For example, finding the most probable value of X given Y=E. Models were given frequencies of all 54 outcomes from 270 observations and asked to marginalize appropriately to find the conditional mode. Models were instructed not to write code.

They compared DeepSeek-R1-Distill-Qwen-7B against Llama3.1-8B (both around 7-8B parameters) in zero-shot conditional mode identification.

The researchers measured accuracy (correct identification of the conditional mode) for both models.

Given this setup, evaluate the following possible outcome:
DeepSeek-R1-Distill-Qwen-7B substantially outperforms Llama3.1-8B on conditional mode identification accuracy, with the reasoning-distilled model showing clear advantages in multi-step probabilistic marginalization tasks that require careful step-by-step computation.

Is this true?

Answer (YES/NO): YES